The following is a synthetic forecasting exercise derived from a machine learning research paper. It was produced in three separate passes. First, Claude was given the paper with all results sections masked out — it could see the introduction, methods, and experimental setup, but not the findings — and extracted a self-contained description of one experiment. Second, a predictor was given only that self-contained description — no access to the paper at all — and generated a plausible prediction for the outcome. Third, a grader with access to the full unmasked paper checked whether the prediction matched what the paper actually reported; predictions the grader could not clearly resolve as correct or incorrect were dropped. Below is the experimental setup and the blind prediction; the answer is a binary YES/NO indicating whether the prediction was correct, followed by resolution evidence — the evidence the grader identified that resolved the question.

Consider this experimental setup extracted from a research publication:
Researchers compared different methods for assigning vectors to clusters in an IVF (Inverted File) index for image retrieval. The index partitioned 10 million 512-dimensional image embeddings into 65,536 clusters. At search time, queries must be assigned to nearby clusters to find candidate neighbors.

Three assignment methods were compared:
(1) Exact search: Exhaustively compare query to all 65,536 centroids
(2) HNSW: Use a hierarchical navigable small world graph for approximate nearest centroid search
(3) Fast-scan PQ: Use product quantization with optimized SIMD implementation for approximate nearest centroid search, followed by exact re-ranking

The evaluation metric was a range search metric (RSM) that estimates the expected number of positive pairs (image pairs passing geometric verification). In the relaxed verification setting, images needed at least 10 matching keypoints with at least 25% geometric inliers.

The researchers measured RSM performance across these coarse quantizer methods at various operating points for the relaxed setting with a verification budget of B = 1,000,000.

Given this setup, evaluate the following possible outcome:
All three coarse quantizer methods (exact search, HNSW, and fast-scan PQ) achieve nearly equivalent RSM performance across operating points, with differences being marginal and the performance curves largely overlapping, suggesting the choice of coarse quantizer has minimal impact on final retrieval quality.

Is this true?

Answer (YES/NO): NO